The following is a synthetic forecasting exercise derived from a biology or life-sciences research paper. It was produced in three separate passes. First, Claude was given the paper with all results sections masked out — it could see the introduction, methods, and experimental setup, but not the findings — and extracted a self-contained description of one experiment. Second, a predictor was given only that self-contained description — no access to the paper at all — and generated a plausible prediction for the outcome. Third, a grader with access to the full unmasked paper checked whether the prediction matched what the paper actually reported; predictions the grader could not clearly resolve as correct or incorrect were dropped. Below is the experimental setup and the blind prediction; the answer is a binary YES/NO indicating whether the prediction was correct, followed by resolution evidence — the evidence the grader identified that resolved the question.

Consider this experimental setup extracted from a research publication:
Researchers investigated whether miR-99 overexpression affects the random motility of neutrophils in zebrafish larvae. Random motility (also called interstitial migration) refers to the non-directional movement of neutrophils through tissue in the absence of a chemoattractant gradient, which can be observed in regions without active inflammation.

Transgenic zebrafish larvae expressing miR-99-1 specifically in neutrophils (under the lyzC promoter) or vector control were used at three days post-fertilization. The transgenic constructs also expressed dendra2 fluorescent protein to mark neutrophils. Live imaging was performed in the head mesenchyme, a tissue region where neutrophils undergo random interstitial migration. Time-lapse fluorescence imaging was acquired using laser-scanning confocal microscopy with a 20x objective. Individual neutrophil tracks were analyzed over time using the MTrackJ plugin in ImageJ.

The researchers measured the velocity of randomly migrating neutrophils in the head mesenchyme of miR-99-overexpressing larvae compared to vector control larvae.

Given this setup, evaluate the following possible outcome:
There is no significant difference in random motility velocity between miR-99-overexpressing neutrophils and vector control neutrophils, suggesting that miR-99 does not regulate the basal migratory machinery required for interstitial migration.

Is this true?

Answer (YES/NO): NO